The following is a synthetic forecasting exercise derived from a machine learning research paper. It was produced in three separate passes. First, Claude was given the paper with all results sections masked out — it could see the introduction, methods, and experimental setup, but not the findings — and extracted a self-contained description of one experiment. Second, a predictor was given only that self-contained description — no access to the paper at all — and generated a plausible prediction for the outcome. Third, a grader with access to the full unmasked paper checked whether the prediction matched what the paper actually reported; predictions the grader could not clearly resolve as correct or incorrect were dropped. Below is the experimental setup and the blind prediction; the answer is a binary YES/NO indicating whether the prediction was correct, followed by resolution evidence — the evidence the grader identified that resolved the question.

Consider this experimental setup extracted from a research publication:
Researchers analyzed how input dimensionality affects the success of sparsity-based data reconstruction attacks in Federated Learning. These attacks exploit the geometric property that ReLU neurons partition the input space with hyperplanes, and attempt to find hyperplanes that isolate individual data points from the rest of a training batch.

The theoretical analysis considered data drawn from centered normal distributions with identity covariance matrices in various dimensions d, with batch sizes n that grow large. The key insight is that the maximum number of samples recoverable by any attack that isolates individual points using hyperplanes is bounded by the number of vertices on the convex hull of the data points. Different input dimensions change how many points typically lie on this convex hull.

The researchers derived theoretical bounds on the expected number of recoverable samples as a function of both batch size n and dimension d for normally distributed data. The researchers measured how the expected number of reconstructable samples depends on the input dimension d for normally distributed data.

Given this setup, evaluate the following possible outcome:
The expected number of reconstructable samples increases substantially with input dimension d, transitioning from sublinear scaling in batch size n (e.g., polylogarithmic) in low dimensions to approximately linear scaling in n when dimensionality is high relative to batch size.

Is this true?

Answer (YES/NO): NO